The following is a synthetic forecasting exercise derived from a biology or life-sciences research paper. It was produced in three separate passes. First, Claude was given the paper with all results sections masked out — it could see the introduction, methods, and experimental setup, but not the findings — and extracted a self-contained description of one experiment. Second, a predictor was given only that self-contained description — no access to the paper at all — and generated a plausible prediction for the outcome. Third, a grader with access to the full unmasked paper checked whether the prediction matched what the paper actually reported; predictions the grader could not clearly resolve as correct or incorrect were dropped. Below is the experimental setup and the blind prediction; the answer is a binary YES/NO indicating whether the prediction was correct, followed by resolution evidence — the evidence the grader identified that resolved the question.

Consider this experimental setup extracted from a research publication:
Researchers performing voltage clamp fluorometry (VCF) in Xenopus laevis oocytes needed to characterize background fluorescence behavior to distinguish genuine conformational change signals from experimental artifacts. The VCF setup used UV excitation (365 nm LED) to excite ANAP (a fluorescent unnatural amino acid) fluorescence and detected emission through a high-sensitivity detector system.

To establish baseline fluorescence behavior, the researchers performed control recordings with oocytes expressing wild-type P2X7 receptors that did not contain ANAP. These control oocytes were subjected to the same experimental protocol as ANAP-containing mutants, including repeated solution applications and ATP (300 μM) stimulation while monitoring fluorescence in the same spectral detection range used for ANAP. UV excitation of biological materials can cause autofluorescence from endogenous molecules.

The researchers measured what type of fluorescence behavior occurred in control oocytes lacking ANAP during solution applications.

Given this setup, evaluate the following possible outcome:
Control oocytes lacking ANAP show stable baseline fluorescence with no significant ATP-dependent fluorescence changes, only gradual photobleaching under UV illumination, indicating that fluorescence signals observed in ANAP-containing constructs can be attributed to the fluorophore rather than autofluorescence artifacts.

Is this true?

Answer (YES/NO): NO